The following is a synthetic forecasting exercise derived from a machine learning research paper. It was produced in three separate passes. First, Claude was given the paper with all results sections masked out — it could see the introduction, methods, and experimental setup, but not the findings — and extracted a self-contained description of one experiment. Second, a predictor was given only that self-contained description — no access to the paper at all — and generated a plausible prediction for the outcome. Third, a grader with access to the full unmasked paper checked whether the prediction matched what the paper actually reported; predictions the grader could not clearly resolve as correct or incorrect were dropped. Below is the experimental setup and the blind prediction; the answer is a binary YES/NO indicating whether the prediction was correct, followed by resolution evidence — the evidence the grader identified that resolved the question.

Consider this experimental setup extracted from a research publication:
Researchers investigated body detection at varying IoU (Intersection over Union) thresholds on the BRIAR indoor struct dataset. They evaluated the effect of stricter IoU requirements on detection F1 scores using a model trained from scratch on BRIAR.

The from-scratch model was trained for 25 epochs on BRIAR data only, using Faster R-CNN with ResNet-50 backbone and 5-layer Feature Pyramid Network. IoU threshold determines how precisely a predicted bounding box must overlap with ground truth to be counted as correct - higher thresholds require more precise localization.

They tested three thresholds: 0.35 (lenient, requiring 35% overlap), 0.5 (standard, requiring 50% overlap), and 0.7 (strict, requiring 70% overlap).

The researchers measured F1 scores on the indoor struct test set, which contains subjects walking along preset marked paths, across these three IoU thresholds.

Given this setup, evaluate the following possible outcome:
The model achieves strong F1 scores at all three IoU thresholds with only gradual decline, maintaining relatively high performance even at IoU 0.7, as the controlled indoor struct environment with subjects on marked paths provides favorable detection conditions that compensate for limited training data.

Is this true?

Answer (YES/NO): YES